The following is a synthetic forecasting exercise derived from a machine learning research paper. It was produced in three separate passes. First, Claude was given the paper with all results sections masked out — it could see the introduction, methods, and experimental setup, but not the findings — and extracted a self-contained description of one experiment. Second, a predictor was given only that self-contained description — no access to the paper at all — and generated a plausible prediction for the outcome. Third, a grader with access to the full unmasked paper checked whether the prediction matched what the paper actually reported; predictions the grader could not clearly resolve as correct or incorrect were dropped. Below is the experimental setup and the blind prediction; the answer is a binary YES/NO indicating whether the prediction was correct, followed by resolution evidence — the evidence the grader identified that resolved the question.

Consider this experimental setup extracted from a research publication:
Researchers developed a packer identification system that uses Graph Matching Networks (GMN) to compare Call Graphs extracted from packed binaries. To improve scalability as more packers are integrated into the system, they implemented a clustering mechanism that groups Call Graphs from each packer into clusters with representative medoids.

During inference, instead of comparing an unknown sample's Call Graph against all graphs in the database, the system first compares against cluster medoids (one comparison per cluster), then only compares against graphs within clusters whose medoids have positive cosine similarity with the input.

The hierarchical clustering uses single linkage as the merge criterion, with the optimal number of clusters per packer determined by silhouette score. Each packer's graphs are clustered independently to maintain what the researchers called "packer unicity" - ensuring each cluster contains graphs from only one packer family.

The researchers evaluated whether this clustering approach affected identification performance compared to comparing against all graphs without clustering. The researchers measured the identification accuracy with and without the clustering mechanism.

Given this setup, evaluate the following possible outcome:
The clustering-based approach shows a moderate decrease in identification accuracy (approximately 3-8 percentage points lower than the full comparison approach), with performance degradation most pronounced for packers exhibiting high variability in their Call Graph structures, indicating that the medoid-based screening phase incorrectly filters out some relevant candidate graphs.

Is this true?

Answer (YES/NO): NO